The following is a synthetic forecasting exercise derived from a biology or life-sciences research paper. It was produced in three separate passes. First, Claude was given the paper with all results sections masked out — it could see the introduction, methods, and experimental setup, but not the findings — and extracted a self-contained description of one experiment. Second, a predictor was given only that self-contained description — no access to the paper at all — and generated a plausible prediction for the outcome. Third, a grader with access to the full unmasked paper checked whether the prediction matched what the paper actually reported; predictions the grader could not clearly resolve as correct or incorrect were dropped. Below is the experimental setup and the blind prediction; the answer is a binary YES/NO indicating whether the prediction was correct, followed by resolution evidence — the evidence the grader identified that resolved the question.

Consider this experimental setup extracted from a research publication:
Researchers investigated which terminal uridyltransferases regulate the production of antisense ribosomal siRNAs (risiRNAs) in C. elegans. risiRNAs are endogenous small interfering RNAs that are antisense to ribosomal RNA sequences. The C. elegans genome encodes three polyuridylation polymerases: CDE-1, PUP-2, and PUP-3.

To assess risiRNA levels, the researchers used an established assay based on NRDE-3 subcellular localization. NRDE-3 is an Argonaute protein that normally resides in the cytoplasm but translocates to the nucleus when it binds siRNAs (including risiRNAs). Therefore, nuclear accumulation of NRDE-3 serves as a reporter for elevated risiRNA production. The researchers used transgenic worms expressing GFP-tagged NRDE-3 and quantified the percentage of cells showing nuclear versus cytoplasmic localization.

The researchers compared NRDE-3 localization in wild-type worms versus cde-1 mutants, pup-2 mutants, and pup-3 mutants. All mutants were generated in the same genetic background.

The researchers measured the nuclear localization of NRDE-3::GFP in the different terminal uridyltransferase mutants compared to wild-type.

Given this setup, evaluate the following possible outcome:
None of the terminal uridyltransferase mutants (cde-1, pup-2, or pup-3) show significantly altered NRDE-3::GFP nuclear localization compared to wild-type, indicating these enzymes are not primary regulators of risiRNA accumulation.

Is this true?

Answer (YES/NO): NO